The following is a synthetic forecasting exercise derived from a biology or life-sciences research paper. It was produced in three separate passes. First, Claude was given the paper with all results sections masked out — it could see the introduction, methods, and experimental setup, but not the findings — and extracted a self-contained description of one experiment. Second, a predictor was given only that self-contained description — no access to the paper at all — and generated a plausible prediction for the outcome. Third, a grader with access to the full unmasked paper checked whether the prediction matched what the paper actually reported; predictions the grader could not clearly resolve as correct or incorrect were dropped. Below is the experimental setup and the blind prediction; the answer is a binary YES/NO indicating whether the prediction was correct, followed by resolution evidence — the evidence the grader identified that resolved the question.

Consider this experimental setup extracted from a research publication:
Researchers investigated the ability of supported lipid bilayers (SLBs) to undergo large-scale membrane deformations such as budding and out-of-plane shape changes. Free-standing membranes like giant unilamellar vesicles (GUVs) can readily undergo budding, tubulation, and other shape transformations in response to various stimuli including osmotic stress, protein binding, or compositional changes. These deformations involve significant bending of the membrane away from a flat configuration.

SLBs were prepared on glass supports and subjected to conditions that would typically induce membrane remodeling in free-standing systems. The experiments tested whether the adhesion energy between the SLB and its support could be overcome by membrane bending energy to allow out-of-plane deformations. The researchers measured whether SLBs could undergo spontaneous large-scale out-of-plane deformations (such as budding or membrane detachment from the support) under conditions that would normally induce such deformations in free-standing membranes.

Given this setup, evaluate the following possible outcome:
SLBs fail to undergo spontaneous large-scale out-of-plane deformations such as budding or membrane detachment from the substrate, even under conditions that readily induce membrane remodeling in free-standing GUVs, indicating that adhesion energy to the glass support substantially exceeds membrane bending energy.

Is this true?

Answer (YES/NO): YES